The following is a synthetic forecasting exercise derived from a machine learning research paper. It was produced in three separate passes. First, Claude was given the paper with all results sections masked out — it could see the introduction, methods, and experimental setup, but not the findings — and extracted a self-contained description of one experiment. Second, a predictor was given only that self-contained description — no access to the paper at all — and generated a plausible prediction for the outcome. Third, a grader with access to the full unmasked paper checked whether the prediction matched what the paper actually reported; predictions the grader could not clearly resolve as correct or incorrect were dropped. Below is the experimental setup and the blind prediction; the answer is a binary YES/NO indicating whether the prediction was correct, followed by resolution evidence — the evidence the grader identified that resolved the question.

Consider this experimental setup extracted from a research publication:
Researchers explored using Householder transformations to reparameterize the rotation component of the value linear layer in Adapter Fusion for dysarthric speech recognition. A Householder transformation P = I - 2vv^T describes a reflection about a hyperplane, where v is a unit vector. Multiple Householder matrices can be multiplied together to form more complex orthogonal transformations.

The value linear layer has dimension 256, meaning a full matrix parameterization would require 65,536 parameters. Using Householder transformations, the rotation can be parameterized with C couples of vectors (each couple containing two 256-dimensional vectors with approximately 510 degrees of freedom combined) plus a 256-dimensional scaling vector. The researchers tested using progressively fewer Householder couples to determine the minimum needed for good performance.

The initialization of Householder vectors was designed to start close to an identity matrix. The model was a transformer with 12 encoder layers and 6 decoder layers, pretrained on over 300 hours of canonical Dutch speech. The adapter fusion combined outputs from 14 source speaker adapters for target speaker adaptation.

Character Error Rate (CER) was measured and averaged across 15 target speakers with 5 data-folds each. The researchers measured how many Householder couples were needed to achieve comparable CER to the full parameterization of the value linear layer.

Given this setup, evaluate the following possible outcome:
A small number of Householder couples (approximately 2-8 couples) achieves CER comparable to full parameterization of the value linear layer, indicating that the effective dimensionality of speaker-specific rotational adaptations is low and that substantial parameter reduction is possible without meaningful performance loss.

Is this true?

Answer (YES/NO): NO